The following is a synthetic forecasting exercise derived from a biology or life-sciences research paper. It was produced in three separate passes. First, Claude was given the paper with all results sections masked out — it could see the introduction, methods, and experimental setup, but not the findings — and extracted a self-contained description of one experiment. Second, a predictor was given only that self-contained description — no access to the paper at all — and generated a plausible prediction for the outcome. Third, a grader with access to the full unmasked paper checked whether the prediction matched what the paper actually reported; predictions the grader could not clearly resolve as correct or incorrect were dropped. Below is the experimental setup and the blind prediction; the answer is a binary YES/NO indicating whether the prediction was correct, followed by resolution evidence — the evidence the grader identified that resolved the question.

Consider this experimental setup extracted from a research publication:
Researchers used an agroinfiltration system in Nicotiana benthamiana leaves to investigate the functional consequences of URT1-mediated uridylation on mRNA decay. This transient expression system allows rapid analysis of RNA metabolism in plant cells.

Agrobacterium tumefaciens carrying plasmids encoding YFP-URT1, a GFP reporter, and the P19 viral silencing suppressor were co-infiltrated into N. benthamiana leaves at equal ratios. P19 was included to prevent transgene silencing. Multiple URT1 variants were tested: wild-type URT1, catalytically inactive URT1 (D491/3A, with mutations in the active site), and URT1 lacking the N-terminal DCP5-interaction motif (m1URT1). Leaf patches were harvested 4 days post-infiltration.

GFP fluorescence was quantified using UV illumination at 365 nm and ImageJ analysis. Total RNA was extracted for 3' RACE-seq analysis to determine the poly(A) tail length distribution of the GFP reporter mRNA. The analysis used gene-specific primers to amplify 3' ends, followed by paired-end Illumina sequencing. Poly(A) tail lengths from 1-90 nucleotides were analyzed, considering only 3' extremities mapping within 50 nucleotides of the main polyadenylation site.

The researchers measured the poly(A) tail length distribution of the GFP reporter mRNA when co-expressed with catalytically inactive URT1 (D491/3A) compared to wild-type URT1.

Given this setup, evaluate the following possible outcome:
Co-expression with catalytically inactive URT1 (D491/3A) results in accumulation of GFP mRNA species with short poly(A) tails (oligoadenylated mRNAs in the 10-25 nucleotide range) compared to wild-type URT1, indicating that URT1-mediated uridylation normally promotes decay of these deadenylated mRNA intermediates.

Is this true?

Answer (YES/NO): YES